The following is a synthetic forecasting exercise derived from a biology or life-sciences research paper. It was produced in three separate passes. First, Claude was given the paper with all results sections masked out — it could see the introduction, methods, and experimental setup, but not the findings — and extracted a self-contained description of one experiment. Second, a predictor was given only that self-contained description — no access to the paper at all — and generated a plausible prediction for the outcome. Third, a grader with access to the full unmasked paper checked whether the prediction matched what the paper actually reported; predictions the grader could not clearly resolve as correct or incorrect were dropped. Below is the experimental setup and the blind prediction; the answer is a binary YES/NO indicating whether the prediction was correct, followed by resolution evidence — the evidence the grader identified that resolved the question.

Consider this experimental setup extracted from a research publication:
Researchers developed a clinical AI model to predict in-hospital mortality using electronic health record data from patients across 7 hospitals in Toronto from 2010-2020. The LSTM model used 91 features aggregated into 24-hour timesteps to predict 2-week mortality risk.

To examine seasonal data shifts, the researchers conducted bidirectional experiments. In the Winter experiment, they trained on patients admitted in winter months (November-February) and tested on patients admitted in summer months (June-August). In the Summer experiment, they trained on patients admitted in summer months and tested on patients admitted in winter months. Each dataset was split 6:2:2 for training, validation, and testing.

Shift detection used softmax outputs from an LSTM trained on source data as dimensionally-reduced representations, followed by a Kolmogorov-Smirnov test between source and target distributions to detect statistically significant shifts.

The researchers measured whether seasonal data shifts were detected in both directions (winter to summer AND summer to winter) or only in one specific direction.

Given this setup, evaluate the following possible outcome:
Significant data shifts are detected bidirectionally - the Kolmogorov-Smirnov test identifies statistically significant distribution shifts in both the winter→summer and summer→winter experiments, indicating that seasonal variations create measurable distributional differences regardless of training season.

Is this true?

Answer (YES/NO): NO